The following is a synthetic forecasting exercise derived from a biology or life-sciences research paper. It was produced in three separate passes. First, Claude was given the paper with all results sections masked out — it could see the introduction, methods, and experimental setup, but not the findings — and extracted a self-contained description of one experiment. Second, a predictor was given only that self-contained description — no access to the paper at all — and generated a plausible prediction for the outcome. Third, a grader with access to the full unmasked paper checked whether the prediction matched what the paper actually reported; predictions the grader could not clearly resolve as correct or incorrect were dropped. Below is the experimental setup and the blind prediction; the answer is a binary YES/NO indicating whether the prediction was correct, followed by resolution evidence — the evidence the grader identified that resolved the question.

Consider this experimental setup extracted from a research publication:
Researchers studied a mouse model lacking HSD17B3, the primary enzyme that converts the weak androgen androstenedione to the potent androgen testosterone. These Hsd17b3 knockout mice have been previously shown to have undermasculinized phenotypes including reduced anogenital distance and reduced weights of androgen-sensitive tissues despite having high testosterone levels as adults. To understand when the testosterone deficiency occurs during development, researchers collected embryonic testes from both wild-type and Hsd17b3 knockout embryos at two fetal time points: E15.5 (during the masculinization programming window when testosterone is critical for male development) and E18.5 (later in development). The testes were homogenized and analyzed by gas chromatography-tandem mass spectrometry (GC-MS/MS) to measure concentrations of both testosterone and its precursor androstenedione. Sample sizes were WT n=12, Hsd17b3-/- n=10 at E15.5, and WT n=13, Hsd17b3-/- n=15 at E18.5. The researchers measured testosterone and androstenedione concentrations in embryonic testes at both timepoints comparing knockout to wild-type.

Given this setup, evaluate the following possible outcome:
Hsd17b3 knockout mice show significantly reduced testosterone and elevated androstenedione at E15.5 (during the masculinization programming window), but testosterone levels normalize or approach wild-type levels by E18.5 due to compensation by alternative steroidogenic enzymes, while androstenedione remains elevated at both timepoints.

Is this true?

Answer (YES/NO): NO